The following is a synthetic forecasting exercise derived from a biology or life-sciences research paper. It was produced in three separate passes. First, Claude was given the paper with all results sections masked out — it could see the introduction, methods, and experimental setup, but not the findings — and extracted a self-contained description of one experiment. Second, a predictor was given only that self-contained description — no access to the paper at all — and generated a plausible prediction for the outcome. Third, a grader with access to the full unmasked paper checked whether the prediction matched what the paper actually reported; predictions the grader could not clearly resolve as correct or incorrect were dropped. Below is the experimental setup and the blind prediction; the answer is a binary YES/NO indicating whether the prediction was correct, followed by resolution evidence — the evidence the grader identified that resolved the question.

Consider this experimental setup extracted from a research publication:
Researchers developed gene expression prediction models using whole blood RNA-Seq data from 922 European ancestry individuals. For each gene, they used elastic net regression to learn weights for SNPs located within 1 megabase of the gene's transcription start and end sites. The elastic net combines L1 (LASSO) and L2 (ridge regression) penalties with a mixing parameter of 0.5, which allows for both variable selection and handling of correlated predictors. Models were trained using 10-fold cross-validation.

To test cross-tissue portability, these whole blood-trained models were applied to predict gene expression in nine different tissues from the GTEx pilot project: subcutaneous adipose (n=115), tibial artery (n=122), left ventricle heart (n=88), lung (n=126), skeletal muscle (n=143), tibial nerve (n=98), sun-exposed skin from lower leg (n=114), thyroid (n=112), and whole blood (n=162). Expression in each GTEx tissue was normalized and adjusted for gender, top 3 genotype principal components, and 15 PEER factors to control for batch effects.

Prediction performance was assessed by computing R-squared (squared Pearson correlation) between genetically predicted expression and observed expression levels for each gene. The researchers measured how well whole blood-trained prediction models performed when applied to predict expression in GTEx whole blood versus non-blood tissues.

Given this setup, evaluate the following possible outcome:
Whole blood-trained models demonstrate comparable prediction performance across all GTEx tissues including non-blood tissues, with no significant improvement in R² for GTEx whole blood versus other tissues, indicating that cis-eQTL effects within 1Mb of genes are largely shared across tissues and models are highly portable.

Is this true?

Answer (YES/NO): NO